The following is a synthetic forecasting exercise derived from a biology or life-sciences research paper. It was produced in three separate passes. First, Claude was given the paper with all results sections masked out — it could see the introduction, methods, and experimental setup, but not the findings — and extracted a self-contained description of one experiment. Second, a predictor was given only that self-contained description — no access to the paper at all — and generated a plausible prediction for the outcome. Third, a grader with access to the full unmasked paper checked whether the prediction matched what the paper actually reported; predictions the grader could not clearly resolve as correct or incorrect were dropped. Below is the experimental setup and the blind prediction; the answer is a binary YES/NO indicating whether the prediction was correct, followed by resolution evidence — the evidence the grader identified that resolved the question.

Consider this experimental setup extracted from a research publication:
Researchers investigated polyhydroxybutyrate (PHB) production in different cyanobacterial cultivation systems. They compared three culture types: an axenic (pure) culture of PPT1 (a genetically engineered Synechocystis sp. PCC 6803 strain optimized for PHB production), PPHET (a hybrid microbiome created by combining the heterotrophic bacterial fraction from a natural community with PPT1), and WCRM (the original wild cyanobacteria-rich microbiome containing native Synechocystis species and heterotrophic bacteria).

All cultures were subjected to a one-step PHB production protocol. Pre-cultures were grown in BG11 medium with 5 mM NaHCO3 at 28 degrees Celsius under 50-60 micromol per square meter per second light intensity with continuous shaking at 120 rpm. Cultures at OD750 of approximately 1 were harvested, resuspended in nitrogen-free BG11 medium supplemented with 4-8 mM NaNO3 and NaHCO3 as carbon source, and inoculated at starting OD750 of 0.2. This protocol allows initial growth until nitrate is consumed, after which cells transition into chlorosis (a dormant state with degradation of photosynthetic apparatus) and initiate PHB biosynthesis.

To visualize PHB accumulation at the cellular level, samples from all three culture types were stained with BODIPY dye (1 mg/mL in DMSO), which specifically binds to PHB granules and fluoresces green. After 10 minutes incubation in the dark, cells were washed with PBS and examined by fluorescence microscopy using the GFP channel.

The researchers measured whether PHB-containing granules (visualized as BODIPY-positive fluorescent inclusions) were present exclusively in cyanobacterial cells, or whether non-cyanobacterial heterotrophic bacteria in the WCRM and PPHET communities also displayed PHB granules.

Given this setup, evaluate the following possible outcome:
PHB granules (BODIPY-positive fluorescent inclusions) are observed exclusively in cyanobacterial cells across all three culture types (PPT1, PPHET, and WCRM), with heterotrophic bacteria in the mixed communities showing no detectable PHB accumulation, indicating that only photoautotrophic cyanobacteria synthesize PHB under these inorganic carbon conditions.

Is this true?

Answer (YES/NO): NO